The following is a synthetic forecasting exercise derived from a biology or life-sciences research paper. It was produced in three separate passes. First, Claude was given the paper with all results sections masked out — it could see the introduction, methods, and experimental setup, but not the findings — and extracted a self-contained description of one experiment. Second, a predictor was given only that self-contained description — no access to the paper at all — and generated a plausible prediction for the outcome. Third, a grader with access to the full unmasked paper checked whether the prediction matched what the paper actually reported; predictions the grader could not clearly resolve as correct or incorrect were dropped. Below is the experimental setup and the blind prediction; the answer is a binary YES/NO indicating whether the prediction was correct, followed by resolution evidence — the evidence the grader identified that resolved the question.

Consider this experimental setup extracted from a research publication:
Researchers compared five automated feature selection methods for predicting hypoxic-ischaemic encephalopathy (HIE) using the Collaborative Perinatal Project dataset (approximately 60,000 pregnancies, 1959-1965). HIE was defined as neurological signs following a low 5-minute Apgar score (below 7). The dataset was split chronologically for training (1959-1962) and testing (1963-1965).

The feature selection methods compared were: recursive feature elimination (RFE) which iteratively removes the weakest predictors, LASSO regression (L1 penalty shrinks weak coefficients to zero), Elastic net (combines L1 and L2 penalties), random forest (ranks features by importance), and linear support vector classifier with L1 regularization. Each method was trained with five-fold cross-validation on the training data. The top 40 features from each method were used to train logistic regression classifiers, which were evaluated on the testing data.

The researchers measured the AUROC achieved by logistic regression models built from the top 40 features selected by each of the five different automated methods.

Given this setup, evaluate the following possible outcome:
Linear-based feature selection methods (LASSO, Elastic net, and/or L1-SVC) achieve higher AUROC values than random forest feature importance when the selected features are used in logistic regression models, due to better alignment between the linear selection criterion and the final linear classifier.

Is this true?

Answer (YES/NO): NO